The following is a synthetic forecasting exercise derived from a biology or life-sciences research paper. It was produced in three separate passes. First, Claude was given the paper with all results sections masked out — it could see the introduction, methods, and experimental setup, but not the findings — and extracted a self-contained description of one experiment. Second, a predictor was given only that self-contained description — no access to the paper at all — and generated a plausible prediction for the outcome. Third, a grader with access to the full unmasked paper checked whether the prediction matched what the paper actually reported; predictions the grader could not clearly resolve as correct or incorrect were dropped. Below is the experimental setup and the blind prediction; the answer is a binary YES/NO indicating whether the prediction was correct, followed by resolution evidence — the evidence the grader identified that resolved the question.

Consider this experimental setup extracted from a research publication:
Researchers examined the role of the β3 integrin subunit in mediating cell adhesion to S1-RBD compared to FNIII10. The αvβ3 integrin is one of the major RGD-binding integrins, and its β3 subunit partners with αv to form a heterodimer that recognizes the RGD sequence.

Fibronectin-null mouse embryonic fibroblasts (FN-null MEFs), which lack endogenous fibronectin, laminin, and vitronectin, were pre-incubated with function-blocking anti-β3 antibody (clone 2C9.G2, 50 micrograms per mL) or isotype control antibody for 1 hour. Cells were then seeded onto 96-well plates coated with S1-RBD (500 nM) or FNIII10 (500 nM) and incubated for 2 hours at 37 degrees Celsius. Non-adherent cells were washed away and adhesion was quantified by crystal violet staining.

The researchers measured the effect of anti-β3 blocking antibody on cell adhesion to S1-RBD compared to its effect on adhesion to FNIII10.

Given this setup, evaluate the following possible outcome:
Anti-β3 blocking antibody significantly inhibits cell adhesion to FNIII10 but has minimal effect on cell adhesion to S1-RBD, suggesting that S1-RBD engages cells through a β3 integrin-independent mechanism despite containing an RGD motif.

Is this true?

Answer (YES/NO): NO